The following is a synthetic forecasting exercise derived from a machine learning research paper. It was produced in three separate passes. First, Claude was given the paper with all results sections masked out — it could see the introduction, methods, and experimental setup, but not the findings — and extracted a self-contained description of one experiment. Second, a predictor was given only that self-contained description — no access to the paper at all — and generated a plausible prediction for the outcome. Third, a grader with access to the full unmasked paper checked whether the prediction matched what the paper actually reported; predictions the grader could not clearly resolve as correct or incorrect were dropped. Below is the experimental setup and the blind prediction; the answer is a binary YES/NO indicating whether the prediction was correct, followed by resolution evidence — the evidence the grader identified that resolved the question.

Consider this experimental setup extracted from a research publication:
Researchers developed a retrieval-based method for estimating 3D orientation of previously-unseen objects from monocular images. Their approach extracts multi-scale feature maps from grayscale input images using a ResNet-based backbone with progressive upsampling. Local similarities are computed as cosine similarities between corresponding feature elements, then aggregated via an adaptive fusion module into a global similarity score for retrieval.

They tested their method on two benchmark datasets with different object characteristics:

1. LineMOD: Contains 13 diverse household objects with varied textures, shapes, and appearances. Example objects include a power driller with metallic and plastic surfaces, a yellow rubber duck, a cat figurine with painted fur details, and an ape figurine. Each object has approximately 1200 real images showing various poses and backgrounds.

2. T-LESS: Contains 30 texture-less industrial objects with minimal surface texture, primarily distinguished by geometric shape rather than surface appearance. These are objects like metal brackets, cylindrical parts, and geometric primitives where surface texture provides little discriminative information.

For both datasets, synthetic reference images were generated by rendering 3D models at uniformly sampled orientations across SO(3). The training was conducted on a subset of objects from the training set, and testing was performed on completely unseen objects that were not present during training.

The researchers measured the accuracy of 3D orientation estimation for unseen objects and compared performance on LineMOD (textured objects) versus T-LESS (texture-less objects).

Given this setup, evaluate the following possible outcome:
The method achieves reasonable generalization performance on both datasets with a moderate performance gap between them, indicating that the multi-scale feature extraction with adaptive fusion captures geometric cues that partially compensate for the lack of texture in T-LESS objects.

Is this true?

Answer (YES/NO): YES